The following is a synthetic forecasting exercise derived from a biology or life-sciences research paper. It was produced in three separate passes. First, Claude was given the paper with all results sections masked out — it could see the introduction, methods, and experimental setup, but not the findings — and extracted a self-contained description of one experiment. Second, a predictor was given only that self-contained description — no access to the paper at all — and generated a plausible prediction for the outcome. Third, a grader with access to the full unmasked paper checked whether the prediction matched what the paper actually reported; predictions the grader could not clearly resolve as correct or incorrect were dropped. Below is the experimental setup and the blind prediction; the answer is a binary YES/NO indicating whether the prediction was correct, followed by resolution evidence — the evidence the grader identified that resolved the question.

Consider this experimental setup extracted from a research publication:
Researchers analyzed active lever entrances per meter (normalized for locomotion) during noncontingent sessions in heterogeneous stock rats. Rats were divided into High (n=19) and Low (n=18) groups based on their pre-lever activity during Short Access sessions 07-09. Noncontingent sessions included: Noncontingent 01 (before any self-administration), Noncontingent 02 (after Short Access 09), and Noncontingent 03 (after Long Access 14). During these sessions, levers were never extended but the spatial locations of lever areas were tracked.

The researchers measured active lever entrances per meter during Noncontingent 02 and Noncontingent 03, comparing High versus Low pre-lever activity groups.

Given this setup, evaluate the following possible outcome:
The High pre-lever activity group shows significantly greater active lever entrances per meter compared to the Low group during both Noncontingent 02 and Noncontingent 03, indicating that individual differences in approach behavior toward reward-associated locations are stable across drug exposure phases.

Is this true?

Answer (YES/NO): NO